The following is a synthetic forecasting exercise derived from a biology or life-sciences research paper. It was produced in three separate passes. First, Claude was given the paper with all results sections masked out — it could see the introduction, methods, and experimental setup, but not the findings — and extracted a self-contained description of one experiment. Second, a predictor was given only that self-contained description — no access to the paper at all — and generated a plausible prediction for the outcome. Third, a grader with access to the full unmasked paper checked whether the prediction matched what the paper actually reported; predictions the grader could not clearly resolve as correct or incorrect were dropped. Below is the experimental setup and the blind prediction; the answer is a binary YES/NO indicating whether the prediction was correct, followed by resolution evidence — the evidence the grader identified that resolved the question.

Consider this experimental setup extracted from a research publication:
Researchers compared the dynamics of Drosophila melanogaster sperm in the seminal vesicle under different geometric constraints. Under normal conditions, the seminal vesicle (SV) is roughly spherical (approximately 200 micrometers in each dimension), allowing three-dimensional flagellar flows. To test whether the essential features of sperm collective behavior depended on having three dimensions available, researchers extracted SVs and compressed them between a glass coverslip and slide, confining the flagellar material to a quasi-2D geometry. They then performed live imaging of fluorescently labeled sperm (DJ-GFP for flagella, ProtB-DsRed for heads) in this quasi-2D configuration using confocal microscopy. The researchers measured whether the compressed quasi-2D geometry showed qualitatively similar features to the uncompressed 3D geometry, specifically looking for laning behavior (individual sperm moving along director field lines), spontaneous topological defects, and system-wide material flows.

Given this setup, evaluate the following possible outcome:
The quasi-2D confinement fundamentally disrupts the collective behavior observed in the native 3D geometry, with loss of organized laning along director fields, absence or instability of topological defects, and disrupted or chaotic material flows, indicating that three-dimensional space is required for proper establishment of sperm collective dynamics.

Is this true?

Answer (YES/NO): NO